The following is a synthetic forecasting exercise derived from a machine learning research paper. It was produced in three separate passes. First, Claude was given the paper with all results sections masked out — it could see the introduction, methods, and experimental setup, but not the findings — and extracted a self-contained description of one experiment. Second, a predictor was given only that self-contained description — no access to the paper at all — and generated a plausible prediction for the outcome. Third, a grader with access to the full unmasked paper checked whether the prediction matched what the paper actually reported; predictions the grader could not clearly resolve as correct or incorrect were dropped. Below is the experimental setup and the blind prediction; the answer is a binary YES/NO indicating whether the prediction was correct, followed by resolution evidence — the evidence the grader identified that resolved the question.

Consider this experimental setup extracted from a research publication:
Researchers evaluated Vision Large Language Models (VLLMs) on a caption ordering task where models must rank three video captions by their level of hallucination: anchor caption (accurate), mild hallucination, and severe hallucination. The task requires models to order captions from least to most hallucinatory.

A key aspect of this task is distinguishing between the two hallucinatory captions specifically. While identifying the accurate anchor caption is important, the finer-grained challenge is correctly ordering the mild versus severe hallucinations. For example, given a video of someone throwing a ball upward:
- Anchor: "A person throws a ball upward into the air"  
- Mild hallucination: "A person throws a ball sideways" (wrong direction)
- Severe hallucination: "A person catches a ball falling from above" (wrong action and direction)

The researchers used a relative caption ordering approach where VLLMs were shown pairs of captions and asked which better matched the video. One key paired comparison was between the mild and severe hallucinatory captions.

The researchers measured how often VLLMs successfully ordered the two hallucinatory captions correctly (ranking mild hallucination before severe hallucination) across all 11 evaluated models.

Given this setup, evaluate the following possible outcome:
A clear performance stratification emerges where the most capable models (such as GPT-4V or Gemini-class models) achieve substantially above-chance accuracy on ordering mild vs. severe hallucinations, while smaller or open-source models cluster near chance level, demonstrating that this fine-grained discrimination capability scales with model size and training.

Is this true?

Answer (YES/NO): NO